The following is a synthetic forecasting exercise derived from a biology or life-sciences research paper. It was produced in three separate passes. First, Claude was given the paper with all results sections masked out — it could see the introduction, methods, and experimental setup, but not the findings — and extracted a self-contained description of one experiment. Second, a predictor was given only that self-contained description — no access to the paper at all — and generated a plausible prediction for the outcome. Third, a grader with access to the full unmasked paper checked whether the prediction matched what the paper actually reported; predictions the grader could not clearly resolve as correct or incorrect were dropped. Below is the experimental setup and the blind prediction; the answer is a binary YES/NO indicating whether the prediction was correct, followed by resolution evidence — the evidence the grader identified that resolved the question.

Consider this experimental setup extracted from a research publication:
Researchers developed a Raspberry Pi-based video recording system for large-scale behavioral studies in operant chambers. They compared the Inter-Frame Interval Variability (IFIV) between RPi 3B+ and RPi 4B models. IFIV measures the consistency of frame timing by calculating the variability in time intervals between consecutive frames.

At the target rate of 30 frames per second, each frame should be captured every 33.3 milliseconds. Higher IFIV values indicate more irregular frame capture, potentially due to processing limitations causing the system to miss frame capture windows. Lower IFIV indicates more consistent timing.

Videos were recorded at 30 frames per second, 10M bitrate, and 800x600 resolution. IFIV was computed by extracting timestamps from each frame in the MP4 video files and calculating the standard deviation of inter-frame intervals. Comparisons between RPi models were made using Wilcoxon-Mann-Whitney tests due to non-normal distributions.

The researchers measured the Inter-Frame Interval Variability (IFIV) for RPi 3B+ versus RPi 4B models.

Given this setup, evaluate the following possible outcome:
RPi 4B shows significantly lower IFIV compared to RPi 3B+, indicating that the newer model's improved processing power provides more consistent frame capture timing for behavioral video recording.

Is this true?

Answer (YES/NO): NO